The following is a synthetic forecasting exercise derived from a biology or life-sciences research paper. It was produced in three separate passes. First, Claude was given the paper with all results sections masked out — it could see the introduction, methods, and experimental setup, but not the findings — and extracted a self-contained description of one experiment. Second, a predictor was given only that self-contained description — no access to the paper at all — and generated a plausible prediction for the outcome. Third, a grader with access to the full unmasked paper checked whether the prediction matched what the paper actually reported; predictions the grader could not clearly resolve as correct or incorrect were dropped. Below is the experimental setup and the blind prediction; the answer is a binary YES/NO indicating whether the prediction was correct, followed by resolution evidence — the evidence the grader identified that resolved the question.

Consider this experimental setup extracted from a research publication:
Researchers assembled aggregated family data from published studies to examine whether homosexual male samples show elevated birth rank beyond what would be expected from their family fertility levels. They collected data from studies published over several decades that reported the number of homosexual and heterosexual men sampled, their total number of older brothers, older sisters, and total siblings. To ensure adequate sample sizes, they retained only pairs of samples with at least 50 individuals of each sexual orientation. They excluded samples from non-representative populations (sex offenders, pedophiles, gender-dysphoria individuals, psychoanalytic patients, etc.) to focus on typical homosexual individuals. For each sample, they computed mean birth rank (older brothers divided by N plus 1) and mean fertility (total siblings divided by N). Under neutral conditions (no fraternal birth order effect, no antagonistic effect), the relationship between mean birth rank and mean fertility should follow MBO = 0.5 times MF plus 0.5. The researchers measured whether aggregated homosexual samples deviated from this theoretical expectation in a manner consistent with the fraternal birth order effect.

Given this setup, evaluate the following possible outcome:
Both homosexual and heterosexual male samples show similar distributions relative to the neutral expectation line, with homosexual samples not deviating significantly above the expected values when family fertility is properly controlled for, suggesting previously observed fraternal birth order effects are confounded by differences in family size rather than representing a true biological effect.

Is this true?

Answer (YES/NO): NO